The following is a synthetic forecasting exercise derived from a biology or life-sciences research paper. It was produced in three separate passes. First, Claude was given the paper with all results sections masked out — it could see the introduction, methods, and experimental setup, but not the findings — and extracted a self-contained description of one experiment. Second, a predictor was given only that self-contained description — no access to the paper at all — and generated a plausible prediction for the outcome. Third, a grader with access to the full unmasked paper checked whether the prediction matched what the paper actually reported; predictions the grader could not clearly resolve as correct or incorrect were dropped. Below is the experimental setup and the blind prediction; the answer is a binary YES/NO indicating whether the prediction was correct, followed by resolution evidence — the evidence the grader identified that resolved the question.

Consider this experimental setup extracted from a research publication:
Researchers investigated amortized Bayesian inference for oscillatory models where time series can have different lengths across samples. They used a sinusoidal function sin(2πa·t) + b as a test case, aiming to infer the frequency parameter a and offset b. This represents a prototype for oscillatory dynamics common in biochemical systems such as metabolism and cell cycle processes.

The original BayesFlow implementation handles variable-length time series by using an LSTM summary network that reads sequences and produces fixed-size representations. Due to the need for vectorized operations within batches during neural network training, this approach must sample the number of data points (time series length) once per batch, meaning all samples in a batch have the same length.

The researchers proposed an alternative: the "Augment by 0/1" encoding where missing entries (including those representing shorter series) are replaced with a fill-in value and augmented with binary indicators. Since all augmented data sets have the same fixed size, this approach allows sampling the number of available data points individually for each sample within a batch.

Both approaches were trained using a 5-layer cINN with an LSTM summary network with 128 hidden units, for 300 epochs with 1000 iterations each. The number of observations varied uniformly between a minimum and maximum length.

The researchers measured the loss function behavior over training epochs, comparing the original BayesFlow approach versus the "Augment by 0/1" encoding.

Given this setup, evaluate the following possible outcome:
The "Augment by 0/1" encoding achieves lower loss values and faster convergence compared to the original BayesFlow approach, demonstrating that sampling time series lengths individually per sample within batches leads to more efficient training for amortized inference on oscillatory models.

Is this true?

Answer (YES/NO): YES